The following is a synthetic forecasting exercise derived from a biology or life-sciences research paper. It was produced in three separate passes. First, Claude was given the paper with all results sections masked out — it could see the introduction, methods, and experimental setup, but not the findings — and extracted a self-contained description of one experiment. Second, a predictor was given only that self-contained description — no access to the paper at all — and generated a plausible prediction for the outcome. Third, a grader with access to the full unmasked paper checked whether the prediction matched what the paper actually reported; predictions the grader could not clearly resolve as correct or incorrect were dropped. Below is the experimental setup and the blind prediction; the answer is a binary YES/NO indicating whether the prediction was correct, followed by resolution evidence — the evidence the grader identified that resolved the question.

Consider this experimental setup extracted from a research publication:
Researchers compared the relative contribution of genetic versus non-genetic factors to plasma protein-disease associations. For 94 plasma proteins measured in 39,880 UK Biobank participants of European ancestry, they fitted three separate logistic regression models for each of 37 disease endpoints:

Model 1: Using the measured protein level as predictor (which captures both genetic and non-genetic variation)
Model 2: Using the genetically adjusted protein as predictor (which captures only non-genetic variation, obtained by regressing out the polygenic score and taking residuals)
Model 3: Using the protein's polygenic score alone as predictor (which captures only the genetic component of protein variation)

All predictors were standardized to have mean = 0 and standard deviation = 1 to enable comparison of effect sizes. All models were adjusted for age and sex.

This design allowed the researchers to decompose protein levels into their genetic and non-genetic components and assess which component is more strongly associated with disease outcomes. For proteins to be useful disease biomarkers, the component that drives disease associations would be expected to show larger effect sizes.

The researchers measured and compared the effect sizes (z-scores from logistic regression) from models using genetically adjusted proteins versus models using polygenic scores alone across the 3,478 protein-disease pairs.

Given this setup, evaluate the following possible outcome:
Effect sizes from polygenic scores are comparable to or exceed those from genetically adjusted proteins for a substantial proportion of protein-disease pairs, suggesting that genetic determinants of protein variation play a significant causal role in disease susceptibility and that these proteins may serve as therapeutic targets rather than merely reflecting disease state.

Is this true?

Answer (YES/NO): NO